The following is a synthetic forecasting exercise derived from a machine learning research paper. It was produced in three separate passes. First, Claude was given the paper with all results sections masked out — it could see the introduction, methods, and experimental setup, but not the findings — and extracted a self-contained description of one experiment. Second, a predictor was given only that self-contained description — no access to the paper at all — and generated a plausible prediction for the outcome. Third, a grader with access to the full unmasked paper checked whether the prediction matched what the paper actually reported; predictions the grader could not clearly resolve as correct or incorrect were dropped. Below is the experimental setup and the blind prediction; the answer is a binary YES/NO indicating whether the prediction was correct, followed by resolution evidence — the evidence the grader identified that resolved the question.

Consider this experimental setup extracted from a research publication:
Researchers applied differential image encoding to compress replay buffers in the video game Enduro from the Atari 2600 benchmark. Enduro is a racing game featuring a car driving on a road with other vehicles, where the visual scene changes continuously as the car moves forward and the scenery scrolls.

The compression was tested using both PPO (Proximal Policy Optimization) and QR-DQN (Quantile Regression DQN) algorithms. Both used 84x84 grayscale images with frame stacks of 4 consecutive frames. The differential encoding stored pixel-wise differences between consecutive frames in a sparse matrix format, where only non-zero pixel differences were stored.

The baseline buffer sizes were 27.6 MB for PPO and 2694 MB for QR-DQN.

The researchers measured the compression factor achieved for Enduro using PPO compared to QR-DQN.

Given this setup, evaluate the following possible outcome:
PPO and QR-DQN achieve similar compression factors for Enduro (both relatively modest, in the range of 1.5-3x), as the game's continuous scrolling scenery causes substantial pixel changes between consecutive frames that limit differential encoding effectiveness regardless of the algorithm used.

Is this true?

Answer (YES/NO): NO